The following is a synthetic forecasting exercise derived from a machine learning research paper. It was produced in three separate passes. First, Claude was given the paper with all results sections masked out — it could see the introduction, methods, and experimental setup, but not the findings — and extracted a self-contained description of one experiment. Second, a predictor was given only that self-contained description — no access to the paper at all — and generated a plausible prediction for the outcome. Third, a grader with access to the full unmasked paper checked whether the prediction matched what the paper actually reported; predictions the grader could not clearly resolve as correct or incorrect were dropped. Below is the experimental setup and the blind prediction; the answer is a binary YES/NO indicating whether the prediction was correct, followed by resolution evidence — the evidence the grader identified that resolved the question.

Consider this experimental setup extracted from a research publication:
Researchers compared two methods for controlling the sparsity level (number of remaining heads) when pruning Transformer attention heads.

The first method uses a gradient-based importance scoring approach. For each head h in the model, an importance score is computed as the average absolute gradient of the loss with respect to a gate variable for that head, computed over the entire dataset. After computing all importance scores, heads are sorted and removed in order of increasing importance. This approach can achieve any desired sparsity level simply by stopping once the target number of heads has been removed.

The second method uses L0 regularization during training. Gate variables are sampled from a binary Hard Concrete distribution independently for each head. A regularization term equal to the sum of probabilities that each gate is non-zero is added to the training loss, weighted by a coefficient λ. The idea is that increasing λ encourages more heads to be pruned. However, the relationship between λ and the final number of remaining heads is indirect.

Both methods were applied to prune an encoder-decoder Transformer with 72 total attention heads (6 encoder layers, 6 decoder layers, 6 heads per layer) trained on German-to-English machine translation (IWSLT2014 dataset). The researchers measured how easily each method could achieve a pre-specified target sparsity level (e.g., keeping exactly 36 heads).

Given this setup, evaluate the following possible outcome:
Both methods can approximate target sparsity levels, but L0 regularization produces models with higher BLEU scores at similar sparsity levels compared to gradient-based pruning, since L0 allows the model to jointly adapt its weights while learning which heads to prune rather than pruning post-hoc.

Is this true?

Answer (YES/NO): NO